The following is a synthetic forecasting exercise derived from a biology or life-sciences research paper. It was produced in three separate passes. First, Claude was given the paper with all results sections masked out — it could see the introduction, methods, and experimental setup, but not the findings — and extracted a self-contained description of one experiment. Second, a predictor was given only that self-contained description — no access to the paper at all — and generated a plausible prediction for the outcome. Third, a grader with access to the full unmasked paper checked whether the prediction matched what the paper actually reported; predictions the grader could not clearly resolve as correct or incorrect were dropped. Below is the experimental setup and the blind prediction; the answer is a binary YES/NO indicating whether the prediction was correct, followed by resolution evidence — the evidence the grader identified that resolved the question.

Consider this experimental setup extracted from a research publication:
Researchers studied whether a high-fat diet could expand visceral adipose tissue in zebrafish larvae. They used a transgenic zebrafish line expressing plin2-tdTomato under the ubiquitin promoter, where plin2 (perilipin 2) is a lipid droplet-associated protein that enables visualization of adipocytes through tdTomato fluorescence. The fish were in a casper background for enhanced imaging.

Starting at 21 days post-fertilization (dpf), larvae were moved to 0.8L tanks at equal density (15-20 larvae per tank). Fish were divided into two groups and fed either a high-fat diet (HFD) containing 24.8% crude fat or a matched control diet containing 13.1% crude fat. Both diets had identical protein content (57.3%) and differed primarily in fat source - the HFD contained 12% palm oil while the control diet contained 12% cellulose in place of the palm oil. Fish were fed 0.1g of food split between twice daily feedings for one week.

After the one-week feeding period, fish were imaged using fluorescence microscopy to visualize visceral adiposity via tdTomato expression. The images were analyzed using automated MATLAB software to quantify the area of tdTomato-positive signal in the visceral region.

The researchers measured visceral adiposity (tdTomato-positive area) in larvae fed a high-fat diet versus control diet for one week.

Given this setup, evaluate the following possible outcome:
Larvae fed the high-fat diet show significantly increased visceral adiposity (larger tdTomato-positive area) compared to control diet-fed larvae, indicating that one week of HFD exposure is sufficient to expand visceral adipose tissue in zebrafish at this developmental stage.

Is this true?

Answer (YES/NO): YES